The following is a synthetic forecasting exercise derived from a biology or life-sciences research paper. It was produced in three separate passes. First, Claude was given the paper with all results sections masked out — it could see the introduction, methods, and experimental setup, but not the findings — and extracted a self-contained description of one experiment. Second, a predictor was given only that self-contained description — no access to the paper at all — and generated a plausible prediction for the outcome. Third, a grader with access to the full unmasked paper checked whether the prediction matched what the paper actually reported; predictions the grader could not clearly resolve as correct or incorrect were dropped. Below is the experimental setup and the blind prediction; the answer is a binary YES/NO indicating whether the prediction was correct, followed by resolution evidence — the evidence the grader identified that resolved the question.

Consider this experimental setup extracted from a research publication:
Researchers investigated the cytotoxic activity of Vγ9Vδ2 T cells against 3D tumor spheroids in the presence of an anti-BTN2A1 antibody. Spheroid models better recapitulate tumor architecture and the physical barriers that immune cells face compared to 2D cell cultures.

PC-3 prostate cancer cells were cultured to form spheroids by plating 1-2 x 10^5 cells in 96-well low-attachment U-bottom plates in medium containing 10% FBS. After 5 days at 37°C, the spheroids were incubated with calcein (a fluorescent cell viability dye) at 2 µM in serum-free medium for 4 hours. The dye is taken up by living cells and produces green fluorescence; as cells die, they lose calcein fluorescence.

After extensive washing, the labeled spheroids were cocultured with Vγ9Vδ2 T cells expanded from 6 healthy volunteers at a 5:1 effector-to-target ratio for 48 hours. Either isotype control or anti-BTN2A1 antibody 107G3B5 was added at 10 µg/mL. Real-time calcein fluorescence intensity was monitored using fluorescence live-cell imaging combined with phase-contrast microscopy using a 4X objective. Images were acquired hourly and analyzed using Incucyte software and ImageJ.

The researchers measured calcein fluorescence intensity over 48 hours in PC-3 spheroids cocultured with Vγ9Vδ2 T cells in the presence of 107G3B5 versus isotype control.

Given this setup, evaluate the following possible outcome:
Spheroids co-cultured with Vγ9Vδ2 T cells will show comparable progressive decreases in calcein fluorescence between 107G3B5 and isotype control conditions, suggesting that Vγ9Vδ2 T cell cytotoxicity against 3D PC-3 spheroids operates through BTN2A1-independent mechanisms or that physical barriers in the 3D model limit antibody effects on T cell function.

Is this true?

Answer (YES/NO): NO